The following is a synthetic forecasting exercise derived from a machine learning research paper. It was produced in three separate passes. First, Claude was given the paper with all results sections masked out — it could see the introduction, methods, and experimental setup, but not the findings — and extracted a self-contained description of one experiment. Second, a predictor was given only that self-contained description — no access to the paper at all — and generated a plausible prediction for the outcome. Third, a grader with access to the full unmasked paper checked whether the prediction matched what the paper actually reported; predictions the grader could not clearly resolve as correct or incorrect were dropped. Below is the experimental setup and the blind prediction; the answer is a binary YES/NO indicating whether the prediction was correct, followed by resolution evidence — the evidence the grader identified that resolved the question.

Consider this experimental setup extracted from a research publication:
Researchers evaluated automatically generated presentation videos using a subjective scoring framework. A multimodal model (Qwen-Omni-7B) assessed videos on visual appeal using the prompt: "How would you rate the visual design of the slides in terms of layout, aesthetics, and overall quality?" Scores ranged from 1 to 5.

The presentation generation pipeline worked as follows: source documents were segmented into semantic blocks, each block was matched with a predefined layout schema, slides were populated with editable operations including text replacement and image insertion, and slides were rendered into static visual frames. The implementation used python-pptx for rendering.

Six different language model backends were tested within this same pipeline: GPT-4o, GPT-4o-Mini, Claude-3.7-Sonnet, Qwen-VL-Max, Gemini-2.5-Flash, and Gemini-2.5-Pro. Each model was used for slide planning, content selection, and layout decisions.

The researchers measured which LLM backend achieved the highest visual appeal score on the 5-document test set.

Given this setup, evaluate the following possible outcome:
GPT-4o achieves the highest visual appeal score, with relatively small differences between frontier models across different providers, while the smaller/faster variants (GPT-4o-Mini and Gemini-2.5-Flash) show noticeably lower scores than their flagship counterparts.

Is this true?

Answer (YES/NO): NO